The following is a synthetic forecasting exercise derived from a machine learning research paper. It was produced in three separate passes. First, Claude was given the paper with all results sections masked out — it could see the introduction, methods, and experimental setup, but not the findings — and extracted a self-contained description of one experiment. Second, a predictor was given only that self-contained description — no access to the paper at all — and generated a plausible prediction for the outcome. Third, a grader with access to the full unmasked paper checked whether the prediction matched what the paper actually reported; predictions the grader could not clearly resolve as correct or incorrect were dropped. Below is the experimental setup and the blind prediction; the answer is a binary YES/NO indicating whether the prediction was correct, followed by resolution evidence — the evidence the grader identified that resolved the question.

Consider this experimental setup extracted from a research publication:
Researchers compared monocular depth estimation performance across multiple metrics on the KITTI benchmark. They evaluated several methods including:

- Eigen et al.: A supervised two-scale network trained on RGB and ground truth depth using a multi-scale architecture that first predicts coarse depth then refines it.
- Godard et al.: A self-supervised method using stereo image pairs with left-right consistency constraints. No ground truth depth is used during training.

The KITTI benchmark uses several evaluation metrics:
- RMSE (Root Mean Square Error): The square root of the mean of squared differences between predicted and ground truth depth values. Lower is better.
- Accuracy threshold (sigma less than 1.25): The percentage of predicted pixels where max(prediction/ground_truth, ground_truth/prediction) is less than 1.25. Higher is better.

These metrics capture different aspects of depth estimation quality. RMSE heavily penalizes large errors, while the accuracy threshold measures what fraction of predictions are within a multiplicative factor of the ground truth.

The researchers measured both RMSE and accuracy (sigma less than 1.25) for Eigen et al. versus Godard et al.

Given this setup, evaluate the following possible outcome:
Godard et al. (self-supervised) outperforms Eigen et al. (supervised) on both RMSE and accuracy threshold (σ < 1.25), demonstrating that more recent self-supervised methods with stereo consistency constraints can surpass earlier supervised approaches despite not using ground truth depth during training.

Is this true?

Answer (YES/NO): YES